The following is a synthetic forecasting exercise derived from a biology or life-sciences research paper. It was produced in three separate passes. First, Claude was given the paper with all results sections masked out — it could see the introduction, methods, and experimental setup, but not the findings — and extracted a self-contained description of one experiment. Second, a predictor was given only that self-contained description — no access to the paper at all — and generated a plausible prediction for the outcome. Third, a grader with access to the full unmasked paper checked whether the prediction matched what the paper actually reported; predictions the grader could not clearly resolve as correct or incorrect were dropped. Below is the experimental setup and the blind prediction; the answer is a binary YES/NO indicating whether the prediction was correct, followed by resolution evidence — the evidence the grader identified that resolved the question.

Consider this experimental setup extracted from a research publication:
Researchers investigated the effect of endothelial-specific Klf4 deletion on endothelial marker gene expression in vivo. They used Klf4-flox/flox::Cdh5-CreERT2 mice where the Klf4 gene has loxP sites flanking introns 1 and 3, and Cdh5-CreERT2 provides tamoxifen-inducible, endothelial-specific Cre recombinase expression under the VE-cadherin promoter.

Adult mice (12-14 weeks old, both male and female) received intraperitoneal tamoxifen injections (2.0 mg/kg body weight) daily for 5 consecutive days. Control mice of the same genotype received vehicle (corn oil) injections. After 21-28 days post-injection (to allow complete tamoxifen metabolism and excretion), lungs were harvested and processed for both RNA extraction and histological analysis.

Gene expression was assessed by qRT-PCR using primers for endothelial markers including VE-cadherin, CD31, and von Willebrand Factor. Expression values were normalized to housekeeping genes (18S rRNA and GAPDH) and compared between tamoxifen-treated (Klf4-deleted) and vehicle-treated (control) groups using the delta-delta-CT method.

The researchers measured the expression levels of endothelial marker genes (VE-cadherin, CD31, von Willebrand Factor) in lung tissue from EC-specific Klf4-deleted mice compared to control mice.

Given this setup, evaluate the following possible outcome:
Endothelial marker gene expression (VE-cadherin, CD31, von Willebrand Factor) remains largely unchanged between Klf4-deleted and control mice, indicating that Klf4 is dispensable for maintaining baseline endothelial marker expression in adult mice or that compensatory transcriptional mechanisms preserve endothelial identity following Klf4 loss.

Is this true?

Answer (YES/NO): NO